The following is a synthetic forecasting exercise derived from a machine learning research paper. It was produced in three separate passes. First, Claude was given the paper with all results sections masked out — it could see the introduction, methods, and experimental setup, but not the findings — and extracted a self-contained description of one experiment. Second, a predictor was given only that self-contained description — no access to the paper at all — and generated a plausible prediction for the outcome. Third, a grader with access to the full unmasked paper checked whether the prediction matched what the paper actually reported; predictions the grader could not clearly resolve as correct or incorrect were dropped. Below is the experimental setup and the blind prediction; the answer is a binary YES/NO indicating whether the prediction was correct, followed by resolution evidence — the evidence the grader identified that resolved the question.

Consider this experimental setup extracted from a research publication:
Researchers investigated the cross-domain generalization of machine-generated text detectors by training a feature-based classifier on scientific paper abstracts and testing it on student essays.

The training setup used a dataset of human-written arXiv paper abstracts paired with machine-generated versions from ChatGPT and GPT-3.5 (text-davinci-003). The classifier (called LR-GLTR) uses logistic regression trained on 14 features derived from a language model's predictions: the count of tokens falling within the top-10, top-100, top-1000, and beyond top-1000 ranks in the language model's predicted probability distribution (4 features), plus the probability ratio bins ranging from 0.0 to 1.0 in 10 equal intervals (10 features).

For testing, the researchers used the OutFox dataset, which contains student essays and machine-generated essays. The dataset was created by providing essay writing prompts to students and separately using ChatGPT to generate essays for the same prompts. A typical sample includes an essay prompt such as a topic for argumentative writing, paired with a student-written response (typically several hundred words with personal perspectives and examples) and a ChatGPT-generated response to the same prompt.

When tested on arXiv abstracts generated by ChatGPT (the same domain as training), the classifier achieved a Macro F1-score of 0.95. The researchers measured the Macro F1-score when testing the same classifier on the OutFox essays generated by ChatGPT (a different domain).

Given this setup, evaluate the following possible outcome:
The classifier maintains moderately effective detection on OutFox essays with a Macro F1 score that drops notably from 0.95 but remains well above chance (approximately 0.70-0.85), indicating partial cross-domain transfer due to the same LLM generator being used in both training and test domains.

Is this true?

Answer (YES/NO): NO